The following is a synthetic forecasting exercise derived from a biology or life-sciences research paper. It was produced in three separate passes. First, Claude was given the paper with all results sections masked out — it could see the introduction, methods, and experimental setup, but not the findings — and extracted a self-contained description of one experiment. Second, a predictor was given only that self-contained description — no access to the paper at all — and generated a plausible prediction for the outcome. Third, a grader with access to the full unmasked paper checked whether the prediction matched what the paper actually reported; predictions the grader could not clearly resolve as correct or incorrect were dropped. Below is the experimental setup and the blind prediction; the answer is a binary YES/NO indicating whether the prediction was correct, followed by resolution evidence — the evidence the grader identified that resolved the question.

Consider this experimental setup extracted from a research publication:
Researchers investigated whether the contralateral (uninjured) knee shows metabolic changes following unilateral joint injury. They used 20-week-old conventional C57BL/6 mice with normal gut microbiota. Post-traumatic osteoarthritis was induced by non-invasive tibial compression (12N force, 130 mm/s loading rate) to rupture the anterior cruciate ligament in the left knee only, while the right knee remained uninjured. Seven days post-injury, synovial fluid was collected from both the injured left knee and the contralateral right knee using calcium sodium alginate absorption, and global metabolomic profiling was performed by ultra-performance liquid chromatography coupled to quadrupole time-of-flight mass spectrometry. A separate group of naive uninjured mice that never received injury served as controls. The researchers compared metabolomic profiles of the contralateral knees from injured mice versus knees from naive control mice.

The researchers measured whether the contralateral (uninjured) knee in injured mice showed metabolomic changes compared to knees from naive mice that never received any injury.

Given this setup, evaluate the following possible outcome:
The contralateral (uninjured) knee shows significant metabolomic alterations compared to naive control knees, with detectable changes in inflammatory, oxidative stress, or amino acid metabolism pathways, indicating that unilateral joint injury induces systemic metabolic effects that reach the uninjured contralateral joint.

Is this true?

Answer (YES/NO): YES